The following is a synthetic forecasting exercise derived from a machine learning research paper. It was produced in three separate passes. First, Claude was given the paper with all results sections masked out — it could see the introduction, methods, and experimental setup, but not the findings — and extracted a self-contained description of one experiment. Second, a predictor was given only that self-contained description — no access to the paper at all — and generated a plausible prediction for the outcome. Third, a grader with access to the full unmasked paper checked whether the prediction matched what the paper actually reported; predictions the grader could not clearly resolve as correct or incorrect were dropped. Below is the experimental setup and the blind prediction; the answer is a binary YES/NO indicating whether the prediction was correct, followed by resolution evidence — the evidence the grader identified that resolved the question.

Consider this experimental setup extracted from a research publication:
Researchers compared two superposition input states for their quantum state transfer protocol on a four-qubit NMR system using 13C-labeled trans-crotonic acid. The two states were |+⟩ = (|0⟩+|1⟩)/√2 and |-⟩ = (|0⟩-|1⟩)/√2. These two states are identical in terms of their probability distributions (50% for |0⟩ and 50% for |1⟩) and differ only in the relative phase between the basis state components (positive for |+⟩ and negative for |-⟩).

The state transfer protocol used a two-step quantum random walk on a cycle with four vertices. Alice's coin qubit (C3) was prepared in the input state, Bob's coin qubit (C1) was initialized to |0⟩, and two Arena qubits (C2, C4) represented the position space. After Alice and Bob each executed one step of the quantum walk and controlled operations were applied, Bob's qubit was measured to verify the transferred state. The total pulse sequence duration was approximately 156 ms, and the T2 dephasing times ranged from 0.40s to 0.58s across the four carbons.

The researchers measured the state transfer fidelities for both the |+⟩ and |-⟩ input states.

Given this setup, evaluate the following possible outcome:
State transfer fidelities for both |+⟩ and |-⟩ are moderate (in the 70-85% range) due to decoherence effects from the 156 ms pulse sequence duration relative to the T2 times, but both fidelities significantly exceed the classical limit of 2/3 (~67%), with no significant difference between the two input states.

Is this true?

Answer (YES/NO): NO